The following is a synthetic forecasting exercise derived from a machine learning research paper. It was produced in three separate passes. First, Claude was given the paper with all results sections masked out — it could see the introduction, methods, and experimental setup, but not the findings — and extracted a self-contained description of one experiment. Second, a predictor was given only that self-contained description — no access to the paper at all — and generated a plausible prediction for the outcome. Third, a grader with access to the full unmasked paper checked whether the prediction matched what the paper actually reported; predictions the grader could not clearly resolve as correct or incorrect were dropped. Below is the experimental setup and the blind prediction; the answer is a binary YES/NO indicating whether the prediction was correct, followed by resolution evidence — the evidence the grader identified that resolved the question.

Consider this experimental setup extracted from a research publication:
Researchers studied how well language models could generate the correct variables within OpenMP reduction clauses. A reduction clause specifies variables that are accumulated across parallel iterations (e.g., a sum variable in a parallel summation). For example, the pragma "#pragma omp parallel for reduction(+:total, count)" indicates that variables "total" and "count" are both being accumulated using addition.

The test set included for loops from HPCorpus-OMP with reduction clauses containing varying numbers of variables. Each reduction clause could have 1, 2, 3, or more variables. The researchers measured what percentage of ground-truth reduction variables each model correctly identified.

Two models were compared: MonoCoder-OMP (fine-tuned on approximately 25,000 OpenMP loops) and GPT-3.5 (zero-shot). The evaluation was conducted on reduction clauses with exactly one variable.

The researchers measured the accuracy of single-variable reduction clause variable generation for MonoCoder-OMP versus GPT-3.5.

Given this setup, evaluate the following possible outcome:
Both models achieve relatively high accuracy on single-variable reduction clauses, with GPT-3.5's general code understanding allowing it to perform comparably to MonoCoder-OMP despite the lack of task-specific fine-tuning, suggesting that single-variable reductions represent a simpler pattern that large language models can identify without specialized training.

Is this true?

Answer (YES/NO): NO